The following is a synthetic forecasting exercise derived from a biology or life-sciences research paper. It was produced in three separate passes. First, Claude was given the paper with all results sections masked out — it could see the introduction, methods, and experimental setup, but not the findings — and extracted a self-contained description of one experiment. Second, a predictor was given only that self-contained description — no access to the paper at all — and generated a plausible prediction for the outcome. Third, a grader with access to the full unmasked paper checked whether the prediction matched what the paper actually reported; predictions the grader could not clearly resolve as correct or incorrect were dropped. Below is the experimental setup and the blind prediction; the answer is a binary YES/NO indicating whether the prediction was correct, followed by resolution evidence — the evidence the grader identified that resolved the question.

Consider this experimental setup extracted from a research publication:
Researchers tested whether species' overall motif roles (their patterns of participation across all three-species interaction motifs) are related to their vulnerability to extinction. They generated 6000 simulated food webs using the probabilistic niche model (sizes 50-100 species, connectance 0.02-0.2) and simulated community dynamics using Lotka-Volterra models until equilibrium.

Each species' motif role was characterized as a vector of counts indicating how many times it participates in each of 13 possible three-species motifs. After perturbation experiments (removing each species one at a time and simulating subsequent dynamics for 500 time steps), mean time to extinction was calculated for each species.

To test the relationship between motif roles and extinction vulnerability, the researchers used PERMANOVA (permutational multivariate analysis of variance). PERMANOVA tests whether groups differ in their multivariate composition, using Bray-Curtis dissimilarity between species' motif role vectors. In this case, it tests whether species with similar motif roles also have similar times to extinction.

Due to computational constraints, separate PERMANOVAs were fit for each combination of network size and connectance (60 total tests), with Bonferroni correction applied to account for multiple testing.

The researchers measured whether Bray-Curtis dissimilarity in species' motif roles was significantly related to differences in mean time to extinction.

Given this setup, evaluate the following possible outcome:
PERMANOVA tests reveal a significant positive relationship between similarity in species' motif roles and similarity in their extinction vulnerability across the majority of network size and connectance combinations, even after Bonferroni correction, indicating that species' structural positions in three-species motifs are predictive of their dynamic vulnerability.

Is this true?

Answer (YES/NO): YES